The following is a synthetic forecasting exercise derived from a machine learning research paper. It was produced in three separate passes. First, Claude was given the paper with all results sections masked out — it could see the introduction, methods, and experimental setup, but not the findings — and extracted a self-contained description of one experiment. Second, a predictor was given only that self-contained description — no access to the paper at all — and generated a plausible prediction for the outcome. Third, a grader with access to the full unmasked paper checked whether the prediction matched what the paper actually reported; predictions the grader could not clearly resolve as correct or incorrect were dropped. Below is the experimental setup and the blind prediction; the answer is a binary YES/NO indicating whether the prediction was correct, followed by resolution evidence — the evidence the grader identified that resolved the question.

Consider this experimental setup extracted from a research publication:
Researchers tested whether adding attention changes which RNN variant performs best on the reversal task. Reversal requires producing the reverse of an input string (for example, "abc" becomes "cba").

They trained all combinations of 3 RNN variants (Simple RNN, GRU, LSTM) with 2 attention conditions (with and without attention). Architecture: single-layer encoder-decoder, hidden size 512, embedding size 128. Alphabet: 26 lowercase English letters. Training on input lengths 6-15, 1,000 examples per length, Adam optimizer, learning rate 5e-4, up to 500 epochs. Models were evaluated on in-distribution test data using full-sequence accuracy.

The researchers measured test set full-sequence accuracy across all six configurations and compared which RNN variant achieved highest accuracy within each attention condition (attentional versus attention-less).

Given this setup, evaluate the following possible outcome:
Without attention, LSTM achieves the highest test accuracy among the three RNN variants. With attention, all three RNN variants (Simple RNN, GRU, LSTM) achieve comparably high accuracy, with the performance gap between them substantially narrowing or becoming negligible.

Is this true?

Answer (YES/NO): NO